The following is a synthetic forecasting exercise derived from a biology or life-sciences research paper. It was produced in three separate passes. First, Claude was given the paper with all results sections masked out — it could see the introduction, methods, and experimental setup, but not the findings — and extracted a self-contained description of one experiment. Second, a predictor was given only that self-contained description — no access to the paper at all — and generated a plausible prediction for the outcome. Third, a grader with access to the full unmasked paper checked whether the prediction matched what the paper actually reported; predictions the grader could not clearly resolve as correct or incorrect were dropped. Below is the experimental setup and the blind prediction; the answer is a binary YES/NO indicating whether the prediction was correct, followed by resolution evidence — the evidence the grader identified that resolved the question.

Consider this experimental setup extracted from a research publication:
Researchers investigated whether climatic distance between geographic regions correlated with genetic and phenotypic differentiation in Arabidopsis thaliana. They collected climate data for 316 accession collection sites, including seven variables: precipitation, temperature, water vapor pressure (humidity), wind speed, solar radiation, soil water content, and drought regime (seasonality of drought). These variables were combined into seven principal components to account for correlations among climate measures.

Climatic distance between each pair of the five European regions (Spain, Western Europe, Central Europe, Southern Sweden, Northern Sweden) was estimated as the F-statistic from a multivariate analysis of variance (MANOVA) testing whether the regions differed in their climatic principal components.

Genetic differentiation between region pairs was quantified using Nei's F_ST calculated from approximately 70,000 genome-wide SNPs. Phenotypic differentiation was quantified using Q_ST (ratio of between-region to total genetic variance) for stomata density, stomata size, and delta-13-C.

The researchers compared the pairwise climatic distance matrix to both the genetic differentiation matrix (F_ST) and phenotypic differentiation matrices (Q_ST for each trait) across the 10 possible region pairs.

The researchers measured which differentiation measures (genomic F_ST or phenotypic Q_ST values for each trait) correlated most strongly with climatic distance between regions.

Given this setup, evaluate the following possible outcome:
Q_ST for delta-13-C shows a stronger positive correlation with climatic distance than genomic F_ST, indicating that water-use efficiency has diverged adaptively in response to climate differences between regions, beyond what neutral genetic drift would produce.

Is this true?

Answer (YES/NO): NO